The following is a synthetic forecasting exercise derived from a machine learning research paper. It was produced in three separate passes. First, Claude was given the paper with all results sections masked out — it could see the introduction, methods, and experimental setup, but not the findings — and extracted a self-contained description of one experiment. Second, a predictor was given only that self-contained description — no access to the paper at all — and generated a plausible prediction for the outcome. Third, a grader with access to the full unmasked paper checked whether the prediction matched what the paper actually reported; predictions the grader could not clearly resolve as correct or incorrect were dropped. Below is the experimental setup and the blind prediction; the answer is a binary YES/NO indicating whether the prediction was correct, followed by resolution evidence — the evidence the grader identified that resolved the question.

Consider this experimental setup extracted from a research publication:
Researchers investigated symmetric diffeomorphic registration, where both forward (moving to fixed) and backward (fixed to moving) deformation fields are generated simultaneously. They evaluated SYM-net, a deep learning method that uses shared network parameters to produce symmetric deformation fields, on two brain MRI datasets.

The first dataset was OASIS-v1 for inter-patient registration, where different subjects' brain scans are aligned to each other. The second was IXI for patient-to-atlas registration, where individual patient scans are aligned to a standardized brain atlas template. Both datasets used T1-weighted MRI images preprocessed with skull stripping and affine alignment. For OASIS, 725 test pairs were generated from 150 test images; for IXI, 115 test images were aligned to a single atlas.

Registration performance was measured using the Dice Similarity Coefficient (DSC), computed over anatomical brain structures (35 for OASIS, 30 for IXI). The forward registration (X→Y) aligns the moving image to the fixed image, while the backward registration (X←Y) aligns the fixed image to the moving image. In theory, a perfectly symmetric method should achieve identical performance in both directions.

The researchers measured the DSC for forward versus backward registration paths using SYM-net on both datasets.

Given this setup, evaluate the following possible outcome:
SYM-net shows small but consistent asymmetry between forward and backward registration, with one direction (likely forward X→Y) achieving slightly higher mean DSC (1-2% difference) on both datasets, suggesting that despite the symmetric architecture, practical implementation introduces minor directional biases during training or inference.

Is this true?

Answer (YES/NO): NO